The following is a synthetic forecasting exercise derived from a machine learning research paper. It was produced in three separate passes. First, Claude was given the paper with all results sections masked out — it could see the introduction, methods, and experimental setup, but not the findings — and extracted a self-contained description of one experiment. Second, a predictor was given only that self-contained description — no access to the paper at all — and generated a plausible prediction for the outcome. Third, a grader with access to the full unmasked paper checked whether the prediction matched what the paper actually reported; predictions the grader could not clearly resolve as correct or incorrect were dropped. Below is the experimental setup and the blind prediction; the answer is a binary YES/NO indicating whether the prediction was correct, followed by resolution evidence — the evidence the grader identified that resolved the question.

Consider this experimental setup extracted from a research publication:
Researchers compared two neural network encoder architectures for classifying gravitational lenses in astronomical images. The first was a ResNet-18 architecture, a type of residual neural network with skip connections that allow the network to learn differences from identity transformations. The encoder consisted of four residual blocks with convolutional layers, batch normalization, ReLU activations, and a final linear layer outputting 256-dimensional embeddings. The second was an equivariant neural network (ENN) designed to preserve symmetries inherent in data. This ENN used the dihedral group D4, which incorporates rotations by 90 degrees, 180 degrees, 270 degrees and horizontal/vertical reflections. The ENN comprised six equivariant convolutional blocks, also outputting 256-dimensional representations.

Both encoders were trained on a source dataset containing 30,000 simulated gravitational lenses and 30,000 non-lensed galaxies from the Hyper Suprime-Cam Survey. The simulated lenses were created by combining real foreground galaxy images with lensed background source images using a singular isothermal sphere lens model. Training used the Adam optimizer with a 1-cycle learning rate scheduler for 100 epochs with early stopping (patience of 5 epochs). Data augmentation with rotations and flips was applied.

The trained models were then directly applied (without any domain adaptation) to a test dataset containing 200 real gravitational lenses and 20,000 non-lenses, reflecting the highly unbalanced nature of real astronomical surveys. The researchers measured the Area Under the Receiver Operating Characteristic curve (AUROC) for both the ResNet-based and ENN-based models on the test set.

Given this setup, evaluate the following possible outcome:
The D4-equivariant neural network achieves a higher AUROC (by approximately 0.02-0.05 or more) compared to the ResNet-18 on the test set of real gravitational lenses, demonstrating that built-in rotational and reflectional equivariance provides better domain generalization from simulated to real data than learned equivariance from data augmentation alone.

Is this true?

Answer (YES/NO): YES